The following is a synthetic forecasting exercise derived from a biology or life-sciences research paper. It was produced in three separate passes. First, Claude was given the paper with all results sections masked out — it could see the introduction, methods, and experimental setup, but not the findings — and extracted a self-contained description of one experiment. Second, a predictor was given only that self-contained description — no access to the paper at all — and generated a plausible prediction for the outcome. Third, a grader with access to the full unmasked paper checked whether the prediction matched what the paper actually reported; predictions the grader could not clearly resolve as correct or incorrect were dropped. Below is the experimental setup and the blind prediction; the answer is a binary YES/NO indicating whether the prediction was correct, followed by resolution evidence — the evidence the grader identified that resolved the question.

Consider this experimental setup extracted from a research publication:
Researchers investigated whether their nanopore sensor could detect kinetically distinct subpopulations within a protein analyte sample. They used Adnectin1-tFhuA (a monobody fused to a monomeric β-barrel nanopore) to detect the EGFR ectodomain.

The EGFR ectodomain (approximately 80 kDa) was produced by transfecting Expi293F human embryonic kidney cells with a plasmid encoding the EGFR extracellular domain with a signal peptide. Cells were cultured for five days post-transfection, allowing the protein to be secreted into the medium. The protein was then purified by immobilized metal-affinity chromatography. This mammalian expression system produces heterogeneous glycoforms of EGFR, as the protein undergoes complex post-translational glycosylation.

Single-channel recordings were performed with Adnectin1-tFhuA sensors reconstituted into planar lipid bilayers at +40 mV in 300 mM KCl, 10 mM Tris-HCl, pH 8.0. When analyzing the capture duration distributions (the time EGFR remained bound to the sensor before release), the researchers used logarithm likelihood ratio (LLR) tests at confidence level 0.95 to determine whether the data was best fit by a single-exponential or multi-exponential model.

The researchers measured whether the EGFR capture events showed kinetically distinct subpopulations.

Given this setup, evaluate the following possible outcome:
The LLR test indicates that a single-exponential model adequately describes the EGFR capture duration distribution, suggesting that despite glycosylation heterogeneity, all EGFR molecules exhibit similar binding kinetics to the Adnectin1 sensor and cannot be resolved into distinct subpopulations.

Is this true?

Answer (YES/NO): NO